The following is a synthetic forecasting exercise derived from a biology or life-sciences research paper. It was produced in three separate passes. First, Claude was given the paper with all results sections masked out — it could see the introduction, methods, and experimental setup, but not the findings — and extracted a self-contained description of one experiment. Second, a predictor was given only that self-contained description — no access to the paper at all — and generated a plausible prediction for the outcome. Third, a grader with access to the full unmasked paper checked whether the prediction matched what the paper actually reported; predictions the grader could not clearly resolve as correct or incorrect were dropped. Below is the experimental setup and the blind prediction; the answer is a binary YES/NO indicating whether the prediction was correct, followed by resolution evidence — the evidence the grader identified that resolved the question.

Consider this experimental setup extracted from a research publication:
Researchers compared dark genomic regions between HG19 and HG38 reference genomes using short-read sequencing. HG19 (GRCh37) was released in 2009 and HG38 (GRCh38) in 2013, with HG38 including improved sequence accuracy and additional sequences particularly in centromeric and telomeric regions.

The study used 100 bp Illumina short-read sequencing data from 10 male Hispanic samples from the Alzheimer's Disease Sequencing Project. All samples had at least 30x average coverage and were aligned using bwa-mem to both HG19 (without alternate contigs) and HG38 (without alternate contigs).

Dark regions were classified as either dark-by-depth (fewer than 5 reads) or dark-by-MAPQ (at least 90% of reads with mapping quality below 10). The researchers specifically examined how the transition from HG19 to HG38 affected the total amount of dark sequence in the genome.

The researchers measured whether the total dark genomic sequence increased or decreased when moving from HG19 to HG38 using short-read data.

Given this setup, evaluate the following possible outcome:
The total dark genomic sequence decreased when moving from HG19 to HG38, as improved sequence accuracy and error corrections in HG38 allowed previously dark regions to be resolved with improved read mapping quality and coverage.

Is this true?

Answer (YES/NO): NO